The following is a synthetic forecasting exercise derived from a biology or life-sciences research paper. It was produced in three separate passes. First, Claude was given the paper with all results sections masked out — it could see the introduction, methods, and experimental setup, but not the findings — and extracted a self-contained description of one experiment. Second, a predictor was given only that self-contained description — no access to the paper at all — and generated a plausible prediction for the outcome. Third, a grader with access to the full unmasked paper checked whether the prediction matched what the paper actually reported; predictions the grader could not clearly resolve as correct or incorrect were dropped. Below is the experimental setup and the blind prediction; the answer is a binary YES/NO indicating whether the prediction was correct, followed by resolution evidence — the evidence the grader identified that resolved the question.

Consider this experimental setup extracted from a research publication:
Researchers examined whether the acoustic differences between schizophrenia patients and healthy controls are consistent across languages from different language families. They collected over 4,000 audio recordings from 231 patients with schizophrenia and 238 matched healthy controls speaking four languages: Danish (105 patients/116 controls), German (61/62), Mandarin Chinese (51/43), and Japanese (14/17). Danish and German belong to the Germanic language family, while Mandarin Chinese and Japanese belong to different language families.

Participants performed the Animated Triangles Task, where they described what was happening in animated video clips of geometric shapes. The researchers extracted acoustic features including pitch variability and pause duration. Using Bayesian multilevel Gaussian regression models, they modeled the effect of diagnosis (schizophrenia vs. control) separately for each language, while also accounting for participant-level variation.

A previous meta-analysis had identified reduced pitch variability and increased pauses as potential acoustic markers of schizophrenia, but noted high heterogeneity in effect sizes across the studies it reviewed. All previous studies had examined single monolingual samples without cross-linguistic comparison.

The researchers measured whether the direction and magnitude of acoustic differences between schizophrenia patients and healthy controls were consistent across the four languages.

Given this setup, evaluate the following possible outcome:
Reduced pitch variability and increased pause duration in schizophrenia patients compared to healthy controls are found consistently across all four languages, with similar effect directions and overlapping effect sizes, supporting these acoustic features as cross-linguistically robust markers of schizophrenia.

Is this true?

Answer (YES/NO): NO